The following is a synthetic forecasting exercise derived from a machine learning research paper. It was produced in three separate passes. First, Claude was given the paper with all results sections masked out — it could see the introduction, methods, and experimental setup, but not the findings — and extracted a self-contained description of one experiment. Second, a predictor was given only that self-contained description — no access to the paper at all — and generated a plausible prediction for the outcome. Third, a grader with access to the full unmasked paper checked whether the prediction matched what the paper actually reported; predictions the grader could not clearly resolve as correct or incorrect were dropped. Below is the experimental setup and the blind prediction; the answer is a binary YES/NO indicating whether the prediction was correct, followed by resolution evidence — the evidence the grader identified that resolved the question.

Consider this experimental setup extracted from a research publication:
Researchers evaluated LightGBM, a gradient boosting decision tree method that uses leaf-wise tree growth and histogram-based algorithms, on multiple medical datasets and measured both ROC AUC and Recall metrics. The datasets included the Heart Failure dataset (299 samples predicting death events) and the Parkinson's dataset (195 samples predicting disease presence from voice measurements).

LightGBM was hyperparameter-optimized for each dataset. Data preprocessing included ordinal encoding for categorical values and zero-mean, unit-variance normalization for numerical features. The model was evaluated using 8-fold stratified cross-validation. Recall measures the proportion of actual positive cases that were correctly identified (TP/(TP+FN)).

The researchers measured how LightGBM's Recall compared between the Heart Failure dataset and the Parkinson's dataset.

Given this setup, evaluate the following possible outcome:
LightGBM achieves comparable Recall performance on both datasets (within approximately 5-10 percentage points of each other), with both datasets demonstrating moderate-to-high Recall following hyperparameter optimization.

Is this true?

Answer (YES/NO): NO